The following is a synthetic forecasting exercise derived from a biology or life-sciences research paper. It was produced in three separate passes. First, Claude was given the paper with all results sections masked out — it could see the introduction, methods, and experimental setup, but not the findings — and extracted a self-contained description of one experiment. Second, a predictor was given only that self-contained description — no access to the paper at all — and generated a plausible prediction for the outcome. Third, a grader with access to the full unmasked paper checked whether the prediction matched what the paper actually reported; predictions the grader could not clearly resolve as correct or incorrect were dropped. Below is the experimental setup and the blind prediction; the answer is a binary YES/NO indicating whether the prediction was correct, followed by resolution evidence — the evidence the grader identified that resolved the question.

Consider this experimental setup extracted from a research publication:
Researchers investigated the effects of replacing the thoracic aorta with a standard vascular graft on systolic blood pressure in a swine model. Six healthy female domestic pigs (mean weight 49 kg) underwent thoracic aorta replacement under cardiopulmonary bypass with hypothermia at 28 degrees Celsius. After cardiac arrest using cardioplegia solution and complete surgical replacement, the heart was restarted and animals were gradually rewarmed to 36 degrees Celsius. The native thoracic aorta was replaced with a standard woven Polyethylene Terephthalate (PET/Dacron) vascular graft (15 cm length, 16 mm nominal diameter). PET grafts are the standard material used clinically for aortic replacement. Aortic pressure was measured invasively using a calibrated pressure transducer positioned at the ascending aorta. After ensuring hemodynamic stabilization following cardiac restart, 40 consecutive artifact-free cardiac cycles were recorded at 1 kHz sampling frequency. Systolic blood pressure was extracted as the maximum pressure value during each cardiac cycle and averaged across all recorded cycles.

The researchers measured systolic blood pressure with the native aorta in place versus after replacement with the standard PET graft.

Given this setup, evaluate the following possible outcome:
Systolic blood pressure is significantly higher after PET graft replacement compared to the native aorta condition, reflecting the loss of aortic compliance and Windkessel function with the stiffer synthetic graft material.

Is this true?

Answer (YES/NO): YES